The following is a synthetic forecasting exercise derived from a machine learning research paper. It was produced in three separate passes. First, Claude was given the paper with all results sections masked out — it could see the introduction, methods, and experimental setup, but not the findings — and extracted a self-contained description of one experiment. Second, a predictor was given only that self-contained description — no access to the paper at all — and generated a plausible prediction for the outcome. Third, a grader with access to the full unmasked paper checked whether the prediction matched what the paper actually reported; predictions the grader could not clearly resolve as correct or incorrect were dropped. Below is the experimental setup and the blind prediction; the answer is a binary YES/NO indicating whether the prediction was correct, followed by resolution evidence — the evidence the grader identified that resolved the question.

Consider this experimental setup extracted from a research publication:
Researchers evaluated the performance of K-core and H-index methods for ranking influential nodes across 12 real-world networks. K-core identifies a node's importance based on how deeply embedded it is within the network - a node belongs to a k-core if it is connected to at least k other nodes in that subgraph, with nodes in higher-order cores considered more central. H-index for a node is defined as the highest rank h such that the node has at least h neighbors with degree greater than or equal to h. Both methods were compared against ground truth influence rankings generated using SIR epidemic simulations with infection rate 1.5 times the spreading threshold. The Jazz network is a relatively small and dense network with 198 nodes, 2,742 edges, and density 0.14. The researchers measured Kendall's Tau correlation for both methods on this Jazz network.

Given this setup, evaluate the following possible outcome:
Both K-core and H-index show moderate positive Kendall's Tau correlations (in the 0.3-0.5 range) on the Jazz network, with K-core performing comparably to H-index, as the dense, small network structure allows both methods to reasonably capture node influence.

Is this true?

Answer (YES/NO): NO